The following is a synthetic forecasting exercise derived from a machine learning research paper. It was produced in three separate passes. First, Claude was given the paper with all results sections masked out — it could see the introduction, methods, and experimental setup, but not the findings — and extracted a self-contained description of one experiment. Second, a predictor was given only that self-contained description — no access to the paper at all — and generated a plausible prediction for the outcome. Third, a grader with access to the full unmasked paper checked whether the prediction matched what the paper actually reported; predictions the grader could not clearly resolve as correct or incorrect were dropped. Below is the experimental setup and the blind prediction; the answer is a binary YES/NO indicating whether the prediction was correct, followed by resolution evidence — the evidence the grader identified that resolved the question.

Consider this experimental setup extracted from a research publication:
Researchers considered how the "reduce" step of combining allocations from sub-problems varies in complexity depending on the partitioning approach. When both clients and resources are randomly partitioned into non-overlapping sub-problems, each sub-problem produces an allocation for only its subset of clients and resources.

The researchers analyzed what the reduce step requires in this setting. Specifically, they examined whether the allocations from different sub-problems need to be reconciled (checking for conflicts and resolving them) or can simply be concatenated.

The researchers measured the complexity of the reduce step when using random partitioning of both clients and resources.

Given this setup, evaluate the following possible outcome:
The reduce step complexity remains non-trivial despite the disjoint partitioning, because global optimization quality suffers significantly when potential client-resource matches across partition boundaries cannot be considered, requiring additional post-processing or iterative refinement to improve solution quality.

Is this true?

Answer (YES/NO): NO